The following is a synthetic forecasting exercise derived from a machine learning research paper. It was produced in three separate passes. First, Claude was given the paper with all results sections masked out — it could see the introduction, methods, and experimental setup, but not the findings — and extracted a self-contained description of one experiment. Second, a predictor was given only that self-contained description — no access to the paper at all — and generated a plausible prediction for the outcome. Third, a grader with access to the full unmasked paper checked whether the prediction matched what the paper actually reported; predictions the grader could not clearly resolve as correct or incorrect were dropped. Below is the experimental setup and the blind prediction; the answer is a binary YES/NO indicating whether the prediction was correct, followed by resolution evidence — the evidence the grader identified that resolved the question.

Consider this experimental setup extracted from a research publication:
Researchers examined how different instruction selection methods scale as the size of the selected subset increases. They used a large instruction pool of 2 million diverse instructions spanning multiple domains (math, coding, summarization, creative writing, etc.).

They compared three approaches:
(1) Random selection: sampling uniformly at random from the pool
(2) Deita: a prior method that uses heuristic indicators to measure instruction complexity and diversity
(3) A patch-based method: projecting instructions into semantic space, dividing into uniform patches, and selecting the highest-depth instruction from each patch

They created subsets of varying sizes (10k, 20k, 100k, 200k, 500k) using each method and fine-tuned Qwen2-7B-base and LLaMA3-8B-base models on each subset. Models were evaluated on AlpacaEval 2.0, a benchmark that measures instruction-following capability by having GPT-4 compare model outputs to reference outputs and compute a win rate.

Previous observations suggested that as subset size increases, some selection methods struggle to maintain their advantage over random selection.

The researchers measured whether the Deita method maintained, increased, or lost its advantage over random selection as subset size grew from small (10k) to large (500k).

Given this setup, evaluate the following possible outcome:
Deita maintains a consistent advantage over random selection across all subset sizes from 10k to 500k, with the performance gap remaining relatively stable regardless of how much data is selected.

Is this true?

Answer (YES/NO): NO